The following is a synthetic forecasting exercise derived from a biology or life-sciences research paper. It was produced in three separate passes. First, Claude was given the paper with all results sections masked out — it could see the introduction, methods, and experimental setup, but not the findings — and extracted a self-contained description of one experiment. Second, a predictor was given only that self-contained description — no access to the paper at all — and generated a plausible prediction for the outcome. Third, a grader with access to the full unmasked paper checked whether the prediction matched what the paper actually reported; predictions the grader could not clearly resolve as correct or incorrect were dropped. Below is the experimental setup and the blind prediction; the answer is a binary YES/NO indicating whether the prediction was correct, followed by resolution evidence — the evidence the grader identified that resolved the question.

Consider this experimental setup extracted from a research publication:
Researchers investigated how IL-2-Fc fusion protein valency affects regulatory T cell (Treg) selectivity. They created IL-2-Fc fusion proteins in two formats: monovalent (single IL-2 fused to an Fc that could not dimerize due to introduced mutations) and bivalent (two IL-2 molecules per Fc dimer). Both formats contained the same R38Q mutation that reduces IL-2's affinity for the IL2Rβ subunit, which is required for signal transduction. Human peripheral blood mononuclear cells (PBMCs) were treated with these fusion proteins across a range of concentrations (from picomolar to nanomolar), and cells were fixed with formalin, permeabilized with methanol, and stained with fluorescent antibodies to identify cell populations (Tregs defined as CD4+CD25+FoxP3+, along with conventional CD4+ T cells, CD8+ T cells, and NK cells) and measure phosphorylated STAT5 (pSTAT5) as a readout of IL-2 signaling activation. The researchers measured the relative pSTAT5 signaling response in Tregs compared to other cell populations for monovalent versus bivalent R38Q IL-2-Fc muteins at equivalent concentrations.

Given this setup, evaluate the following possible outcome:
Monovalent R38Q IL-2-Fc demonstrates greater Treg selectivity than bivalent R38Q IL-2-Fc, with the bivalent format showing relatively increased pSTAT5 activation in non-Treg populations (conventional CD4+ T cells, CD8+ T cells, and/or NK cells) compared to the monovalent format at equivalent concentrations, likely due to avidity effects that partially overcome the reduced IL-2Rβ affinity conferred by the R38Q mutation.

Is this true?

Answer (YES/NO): NO